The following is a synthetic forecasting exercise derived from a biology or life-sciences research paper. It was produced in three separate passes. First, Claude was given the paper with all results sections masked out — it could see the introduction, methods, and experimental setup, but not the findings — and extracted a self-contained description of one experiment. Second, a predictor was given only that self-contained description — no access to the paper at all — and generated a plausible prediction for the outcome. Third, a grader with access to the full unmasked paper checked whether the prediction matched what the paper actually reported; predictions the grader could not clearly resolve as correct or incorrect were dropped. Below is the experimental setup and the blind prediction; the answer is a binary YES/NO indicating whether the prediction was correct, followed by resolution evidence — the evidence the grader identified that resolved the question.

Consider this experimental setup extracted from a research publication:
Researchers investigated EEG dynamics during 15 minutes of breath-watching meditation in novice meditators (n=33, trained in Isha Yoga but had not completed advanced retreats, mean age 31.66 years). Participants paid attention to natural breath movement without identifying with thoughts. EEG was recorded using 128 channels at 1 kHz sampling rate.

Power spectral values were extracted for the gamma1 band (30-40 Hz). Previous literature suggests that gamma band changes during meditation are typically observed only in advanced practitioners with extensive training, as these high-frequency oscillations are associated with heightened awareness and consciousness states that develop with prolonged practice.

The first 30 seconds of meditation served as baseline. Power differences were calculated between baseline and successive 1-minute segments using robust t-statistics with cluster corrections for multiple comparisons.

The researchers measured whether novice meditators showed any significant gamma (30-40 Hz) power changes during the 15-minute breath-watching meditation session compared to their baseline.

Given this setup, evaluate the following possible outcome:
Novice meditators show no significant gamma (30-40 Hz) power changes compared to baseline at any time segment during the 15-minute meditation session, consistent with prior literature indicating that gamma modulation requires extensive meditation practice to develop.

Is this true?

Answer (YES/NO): NO